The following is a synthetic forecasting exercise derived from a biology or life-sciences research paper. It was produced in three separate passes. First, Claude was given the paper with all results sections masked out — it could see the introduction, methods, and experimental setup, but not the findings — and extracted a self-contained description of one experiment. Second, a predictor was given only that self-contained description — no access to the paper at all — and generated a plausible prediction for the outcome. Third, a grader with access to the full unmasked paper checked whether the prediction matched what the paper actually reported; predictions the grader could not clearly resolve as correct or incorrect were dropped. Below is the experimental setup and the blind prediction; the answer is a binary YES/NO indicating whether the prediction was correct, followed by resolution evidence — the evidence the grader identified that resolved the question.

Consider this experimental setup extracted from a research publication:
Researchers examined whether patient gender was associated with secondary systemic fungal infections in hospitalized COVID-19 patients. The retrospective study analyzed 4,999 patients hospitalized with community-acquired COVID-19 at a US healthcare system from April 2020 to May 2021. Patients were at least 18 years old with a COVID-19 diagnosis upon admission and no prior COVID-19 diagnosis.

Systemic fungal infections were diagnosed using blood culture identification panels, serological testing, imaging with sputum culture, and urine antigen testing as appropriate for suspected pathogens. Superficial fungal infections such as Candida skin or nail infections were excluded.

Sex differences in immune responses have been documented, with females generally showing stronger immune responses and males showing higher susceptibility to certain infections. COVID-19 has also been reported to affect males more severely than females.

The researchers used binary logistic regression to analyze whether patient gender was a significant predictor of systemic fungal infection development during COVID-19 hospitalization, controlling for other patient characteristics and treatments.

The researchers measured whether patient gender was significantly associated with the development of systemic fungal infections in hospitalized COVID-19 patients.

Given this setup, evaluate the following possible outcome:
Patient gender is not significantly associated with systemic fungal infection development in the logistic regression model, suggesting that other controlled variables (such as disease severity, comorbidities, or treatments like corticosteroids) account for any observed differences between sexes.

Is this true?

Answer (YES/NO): YES